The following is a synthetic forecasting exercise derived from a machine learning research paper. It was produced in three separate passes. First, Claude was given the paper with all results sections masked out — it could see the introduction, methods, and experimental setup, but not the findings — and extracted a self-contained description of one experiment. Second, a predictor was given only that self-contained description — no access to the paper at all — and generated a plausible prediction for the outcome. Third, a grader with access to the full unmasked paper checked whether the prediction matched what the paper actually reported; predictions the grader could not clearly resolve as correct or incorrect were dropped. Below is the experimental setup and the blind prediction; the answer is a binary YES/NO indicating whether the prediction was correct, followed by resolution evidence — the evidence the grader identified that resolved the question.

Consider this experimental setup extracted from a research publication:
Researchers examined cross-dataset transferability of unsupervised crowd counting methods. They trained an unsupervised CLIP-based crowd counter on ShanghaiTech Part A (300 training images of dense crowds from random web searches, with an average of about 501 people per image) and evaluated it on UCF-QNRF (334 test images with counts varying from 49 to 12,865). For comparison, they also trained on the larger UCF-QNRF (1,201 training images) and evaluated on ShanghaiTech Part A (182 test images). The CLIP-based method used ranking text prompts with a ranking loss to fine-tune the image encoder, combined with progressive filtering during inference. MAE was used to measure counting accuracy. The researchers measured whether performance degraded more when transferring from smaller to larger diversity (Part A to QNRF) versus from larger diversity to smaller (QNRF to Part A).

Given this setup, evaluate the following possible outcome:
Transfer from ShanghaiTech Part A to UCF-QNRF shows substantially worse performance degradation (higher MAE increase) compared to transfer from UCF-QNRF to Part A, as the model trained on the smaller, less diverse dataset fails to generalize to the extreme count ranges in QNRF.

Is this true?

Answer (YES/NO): NO